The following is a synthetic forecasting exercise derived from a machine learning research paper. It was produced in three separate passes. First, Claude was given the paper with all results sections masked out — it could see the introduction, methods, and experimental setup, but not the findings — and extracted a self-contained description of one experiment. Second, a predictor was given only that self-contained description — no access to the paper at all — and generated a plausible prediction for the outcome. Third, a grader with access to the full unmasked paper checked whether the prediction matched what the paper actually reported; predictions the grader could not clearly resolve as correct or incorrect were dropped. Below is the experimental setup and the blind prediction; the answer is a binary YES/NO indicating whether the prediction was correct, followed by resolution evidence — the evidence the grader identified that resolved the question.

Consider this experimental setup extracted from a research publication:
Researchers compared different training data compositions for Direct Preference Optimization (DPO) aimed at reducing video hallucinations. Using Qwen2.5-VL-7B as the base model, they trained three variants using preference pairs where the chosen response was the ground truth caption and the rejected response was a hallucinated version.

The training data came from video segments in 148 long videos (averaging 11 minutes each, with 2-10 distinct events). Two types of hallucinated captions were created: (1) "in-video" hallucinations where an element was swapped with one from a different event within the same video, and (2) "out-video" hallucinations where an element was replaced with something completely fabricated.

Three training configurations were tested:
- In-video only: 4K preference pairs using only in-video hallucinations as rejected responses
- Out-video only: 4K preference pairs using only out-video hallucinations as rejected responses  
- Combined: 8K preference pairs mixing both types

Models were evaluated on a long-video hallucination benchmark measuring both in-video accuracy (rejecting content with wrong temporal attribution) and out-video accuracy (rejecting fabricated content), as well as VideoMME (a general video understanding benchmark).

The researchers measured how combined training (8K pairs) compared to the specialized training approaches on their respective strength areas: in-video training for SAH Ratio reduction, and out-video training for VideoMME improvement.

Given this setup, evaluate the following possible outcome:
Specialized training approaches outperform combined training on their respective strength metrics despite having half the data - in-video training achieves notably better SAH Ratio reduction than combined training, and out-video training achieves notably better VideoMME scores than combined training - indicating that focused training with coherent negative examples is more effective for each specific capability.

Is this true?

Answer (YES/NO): NO